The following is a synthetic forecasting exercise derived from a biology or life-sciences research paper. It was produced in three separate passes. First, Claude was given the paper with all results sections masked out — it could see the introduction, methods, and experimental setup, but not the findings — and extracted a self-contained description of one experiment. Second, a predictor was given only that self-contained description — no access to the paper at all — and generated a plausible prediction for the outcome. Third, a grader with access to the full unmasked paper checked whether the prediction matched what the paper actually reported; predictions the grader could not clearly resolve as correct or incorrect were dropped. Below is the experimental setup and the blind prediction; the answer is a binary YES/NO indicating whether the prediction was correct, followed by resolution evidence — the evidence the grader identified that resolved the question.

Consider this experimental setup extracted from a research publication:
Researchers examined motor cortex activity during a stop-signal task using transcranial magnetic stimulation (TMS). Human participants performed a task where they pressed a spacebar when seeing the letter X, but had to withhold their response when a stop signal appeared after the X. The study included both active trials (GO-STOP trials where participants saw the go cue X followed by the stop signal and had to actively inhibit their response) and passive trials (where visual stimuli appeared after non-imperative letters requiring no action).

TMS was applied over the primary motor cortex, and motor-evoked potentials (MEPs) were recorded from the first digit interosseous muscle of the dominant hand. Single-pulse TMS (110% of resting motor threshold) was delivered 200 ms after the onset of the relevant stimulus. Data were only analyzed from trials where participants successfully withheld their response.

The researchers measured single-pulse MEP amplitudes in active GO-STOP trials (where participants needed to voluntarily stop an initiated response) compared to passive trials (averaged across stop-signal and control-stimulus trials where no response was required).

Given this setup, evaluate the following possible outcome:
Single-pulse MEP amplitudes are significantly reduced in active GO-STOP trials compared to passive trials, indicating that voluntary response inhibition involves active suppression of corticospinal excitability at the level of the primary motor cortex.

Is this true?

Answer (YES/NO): NO